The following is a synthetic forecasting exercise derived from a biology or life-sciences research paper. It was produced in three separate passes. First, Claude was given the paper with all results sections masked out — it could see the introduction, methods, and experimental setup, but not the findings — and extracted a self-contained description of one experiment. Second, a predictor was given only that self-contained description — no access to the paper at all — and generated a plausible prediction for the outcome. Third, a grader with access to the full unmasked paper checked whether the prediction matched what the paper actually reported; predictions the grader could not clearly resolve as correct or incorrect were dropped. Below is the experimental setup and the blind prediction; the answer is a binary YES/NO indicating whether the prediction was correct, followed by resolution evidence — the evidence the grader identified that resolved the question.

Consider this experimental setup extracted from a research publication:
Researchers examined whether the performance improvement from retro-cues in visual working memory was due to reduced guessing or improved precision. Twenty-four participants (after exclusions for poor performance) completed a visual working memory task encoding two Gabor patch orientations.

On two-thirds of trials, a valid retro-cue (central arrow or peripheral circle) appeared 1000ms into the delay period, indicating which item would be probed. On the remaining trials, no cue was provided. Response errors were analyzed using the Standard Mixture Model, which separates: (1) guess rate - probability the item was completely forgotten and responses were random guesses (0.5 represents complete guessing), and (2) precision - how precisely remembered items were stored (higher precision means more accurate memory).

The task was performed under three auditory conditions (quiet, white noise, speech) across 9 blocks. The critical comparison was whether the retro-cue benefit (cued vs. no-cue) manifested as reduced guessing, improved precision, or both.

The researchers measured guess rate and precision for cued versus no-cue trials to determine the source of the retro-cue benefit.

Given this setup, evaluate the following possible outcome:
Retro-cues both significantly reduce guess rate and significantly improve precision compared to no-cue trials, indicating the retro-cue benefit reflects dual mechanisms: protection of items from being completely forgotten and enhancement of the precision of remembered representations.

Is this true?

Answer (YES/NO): NO